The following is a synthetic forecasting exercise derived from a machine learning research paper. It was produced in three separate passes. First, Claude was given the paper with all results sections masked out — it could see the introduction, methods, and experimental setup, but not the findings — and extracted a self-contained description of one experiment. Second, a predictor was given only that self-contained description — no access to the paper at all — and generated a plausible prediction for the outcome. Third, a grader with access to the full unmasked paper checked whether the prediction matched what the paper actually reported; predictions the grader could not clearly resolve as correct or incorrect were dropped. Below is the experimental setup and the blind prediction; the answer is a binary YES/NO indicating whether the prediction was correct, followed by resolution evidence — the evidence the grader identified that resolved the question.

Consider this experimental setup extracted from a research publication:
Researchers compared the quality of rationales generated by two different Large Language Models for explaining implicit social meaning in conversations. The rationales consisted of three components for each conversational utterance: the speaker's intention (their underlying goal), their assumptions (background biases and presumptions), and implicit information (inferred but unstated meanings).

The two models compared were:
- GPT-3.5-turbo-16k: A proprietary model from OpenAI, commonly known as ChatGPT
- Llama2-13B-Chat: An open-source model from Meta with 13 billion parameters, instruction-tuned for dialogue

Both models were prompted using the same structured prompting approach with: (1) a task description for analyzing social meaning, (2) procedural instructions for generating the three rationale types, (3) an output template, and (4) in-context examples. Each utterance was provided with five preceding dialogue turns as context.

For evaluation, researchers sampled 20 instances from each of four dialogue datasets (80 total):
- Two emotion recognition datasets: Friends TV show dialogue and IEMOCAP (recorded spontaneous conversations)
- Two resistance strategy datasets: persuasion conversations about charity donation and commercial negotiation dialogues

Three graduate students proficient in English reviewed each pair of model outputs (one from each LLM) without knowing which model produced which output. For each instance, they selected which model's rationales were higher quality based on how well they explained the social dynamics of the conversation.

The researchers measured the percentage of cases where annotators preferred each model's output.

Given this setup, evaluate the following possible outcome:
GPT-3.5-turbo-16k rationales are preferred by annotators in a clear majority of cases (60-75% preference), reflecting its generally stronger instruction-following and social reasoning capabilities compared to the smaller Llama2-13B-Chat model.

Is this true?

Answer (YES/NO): YES